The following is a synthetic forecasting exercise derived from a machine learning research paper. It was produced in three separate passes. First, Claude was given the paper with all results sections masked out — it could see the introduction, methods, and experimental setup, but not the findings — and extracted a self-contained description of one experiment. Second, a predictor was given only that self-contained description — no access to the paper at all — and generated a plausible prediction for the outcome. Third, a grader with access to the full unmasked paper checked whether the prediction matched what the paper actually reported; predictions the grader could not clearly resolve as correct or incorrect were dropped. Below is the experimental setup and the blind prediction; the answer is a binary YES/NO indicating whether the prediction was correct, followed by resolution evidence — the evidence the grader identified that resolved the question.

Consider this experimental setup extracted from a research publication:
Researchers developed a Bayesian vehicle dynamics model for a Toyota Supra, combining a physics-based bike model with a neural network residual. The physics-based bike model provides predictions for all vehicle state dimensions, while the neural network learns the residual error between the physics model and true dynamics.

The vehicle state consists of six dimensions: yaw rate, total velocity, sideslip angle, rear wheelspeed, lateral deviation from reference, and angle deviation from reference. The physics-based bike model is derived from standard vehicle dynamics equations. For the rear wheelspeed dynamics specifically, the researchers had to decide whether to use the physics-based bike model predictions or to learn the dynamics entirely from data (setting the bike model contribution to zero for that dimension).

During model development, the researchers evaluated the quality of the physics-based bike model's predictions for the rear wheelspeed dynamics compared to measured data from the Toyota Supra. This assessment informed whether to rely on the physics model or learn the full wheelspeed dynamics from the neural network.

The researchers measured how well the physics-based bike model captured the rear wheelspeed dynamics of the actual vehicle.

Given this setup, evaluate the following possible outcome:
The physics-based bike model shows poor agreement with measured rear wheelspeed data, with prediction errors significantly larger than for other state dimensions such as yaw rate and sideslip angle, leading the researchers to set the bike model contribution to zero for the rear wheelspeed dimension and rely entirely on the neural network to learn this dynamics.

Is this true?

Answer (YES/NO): NO